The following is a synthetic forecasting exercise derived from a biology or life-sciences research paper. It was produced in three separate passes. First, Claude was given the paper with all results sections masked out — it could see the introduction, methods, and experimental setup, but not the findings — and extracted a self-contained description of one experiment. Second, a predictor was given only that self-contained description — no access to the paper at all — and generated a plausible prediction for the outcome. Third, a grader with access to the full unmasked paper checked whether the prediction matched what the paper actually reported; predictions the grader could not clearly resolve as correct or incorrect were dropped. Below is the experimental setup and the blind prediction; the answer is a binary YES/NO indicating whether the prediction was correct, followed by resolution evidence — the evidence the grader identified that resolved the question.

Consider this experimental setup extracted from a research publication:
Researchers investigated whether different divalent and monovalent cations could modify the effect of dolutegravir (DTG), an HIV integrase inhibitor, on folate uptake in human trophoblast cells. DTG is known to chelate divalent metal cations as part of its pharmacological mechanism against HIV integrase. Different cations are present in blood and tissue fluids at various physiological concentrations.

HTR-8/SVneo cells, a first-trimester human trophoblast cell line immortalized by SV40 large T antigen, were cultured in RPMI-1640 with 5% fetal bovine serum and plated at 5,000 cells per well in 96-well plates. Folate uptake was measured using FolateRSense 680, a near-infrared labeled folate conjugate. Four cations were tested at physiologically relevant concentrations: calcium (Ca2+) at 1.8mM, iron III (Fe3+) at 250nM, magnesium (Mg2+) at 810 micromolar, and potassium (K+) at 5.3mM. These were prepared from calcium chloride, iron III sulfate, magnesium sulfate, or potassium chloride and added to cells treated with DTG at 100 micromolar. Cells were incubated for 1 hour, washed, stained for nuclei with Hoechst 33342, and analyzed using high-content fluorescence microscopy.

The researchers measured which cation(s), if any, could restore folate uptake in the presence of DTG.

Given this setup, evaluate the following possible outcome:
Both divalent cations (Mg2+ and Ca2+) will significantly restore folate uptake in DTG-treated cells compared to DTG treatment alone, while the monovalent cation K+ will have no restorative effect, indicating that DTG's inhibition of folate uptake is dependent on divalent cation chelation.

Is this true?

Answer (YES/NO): YES